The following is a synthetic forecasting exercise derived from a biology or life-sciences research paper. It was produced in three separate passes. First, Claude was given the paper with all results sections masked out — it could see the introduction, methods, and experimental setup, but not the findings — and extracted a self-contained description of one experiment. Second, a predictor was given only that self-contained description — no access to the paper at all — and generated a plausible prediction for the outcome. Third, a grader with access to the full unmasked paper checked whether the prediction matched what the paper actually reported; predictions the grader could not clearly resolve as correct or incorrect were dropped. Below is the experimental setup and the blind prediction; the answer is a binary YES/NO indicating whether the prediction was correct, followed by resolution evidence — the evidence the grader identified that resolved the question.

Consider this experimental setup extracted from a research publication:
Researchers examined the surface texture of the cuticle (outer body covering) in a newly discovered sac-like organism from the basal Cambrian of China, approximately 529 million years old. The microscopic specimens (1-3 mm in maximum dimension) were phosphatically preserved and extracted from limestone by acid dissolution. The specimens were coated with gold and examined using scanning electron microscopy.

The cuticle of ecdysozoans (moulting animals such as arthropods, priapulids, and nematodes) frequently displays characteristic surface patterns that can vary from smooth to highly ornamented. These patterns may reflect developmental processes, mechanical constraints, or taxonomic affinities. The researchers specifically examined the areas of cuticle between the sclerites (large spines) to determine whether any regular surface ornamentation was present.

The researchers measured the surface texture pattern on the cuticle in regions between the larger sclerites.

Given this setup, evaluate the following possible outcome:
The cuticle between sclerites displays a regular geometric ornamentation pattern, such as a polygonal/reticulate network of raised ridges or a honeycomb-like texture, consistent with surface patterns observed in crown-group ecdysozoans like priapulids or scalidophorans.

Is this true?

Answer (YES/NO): YES